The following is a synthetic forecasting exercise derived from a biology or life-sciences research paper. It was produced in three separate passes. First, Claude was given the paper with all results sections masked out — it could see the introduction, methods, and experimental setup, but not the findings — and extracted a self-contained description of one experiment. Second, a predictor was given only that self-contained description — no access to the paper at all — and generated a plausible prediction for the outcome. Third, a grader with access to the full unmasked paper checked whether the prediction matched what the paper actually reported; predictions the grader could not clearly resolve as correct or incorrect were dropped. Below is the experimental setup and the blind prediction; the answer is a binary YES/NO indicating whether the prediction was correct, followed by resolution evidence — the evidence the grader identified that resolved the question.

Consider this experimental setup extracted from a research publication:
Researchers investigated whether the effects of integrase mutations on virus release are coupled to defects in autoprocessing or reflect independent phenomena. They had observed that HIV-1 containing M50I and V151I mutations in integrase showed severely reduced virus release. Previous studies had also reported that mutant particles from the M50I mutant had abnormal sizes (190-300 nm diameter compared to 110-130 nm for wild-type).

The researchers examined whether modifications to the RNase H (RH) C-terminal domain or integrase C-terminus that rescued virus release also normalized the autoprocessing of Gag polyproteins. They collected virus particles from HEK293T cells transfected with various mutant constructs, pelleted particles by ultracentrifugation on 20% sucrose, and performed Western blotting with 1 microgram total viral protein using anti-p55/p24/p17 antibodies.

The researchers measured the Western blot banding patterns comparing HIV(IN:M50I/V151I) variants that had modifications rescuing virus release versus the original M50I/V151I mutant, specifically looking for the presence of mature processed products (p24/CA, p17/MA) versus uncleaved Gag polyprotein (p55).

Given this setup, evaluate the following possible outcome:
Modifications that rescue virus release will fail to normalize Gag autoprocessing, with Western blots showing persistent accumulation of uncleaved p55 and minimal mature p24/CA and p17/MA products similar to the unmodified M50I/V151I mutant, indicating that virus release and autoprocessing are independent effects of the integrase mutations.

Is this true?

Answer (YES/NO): NO